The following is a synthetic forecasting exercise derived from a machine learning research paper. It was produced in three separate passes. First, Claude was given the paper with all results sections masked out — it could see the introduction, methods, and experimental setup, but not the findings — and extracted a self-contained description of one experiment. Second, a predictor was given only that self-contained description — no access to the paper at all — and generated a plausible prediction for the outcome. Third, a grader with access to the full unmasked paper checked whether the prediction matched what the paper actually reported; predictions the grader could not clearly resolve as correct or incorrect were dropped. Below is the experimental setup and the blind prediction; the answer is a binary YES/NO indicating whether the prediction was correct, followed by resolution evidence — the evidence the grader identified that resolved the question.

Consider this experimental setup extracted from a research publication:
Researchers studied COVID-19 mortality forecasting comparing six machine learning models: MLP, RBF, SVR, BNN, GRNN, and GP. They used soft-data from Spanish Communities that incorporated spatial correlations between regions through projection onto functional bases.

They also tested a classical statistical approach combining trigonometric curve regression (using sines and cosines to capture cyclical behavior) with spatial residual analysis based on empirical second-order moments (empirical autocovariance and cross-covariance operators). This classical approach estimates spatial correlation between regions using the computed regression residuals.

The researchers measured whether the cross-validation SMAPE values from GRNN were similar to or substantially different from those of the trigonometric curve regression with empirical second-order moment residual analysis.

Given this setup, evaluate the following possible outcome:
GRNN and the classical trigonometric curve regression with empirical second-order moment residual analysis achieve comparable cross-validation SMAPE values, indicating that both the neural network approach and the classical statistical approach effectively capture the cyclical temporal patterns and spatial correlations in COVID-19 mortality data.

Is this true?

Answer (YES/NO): YES